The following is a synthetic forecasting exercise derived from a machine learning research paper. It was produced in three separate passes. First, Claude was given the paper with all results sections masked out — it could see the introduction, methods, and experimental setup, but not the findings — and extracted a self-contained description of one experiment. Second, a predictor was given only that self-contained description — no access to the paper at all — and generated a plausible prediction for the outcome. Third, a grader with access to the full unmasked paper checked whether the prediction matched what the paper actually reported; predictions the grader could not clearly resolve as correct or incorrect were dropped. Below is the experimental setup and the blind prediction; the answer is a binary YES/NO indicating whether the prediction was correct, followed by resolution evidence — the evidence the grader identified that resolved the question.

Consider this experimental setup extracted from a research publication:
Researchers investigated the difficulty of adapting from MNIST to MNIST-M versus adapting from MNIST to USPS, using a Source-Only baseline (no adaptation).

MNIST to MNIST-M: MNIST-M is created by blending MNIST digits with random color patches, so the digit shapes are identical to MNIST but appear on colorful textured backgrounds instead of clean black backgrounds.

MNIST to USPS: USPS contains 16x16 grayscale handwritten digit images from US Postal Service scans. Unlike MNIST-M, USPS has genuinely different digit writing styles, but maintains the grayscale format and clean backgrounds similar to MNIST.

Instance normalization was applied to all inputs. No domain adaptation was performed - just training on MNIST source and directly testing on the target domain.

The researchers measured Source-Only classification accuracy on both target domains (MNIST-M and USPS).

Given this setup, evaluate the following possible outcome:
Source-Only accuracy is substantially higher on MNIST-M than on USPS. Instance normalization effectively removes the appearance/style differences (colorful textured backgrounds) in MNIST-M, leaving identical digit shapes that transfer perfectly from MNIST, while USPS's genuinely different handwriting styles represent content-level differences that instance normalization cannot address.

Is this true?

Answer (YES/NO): NO